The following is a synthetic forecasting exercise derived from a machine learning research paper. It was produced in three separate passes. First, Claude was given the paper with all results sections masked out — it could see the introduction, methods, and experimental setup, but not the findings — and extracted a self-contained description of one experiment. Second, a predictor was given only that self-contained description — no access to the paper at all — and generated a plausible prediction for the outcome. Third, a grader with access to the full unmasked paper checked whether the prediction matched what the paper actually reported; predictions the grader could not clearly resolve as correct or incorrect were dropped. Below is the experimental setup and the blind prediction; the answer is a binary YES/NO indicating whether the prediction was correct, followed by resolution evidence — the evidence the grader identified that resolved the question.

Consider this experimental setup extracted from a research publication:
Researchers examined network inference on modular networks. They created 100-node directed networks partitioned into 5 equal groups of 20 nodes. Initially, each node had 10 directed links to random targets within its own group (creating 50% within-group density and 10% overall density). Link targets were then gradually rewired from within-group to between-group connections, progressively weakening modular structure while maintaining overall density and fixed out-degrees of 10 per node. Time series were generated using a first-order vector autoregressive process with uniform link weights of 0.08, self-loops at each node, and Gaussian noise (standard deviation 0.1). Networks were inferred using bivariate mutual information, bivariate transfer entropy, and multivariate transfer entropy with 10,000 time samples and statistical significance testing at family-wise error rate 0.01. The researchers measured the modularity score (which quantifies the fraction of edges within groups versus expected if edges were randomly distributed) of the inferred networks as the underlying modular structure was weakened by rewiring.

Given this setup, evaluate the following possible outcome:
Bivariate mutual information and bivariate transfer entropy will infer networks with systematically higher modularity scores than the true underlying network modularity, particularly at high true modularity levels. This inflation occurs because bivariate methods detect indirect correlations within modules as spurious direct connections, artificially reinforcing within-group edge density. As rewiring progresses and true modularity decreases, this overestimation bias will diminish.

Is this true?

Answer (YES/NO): NO